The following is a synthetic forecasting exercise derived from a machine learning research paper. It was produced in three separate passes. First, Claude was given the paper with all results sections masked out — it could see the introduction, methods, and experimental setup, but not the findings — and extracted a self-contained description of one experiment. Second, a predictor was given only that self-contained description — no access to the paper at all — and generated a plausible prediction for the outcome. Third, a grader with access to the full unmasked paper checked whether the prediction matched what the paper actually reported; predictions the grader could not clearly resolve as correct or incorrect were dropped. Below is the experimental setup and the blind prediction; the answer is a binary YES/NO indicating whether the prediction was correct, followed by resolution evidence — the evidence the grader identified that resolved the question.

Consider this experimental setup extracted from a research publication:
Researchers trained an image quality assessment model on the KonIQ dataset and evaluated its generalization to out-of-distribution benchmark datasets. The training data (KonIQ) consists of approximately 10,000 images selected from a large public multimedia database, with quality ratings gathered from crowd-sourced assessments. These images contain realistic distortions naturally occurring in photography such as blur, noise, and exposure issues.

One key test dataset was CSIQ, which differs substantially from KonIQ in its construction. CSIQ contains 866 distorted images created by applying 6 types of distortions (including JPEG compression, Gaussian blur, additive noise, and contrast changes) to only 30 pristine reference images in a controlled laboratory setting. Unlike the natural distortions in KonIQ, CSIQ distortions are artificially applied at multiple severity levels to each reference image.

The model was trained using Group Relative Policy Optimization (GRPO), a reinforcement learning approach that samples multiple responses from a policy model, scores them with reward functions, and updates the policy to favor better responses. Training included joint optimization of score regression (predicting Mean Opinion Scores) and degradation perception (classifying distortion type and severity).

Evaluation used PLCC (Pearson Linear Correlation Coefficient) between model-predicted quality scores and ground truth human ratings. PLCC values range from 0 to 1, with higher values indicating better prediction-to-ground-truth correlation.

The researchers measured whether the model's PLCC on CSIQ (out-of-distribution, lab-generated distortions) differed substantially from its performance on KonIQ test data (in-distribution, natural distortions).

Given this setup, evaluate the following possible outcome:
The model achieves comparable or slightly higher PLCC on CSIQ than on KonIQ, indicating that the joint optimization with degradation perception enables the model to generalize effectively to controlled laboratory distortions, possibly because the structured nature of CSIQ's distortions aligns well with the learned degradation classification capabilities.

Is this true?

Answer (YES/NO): NO